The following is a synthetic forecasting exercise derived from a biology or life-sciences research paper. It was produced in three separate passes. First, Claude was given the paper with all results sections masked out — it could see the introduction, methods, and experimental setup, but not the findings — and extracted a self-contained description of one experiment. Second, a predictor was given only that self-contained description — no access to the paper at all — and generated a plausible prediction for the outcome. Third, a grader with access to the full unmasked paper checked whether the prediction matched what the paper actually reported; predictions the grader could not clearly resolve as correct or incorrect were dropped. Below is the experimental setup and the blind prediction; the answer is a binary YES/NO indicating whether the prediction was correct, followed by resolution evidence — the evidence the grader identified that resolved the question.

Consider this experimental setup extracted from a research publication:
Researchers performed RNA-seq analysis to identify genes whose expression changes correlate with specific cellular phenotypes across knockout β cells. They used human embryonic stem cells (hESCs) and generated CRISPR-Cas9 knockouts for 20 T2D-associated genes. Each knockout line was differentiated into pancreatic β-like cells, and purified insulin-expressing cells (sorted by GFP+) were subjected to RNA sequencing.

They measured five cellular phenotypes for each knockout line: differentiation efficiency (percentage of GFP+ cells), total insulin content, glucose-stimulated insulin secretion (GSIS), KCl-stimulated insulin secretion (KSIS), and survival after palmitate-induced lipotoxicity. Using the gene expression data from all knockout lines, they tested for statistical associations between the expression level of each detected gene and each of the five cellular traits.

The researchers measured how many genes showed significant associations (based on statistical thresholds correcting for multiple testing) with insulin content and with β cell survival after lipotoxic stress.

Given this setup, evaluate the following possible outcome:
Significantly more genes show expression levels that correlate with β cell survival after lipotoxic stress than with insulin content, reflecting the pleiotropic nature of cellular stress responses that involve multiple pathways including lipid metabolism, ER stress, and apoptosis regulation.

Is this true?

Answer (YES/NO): YES